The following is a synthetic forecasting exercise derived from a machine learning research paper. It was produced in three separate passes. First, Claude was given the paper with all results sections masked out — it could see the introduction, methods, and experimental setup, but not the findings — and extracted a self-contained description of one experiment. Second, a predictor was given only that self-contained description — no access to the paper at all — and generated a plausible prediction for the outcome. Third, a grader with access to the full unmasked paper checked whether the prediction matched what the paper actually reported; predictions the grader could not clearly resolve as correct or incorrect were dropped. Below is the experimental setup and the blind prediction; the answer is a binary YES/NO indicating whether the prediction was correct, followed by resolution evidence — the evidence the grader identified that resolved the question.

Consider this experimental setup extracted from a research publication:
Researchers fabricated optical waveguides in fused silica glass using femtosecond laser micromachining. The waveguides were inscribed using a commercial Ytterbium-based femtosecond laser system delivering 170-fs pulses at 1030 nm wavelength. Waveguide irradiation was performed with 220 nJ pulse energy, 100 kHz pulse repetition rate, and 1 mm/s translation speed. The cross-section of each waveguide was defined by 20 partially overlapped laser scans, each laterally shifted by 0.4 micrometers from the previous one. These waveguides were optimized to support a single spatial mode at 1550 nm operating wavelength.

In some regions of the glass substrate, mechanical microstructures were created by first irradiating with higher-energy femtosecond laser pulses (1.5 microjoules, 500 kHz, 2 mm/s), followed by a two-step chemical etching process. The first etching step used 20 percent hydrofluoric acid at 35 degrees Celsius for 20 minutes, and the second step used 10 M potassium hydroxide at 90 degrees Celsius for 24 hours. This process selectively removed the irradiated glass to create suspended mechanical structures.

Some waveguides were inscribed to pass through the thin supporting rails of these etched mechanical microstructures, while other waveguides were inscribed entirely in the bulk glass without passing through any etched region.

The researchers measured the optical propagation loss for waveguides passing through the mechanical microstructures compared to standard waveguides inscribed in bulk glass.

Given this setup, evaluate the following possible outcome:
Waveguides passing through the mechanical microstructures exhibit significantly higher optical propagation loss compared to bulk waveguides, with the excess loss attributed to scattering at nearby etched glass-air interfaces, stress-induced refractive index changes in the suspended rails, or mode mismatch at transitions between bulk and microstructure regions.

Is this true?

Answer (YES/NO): NO